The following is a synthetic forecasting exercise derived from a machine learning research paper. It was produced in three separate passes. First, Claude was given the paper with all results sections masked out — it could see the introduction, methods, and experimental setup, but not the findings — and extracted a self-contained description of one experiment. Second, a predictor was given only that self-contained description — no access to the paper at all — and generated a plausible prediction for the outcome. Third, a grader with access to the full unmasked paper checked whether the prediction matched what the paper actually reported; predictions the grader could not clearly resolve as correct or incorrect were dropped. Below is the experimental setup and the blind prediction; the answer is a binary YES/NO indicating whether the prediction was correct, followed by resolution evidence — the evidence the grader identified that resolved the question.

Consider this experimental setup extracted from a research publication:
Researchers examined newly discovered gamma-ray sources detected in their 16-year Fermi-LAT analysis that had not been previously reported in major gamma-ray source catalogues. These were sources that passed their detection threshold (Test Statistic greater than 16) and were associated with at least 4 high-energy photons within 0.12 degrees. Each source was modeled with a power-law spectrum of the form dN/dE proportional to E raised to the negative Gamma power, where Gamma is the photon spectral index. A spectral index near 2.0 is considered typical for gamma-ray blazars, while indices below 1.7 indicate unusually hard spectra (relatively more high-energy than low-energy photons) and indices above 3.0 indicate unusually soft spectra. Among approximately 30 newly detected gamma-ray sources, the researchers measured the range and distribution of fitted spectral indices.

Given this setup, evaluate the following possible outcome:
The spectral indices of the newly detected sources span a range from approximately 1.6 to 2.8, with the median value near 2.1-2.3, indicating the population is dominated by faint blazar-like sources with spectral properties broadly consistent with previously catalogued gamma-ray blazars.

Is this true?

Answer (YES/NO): NO